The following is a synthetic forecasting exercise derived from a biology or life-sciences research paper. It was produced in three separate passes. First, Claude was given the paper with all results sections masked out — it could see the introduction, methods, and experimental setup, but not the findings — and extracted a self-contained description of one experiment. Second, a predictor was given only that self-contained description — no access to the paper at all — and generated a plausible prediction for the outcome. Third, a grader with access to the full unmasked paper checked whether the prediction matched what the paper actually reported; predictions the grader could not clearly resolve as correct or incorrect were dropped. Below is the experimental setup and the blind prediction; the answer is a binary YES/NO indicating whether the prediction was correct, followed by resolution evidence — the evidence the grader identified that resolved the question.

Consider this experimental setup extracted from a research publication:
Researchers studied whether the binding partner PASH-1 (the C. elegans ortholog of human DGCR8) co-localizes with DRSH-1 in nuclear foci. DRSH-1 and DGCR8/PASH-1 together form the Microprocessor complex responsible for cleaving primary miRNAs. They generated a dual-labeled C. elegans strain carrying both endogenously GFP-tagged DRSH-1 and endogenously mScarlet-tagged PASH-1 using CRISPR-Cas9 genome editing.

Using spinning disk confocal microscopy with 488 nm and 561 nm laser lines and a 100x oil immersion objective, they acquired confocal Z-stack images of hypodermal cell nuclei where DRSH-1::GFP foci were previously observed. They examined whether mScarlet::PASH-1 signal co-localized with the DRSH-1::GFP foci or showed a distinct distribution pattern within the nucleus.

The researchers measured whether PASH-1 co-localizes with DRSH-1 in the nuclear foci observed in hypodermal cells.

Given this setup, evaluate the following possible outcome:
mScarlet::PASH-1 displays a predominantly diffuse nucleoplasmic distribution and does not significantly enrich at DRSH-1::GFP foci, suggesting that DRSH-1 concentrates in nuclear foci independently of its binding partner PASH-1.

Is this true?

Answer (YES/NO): NO